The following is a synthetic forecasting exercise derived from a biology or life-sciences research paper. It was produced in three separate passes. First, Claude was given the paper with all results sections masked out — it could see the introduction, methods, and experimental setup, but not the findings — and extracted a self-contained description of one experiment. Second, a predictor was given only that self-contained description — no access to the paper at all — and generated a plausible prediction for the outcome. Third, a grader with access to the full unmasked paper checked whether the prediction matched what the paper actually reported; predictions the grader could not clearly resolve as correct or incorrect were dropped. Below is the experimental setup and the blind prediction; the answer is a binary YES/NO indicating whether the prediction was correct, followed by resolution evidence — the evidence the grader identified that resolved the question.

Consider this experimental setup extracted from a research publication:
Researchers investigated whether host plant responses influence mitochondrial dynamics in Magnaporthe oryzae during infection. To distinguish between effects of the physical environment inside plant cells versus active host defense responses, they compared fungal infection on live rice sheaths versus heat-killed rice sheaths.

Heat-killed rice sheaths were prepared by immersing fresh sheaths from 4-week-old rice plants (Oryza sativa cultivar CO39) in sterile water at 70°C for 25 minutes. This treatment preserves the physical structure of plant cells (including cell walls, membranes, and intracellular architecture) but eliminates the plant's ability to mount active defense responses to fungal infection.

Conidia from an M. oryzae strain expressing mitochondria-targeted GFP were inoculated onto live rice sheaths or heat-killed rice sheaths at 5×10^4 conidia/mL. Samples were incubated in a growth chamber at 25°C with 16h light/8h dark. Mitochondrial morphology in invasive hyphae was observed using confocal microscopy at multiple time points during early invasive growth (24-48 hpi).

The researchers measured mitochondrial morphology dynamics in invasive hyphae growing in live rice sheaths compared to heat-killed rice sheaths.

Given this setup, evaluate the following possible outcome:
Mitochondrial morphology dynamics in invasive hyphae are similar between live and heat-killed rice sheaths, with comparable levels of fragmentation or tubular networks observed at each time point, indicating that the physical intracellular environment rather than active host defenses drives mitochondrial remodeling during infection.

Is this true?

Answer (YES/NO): NO